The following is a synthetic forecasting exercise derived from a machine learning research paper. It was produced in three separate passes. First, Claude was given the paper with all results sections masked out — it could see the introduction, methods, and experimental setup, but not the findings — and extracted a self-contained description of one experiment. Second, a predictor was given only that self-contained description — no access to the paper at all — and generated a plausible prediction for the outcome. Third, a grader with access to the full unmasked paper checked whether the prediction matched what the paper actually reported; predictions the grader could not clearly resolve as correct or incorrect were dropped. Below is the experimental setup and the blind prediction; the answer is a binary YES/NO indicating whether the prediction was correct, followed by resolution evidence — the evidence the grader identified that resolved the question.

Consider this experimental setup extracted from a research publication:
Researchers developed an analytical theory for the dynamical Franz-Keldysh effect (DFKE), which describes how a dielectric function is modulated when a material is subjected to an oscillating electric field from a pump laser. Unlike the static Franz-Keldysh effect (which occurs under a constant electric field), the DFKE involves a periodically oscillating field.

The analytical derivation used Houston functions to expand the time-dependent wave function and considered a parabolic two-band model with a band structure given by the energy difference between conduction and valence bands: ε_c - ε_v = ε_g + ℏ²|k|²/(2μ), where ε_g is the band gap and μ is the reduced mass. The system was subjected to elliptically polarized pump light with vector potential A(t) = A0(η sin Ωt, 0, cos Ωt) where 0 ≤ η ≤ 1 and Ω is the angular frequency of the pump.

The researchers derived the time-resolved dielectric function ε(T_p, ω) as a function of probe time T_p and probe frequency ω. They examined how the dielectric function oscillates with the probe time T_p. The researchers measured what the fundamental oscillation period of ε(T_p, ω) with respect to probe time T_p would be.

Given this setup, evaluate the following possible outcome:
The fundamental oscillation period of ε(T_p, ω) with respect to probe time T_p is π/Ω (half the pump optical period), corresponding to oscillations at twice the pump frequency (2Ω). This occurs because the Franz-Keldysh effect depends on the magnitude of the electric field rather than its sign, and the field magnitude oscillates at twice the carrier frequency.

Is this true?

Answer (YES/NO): YES